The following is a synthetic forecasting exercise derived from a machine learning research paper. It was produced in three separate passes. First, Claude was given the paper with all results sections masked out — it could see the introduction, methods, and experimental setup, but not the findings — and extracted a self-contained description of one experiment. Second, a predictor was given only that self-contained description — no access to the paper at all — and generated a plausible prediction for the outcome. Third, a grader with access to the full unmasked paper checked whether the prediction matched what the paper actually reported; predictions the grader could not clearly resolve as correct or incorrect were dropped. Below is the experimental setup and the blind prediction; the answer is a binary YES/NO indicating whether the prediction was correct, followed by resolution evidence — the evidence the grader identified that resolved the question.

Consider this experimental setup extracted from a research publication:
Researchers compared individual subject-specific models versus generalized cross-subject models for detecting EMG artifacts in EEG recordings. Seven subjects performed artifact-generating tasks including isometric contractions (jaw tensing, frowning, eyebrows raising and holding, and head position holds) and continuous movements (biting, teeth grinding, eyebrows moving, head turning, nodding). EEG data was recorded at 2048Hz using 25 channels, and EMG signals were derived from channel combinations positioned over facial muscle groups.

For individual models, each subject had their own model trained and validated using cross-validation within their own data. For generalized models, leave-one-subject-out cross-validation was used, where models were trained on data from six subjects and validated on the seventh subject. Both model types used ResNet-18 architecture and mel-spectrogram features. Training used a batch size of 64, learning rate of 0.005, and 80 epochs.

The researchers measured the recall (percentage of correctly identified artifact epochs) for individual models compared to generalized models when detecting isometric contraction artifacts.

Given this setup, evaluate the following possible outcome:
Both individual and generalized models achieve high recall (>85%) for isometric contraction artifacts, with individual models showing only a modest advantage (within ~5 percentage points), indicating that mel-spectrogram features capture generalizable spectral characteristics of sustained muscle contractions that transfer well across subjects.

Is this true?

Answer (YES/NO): YES